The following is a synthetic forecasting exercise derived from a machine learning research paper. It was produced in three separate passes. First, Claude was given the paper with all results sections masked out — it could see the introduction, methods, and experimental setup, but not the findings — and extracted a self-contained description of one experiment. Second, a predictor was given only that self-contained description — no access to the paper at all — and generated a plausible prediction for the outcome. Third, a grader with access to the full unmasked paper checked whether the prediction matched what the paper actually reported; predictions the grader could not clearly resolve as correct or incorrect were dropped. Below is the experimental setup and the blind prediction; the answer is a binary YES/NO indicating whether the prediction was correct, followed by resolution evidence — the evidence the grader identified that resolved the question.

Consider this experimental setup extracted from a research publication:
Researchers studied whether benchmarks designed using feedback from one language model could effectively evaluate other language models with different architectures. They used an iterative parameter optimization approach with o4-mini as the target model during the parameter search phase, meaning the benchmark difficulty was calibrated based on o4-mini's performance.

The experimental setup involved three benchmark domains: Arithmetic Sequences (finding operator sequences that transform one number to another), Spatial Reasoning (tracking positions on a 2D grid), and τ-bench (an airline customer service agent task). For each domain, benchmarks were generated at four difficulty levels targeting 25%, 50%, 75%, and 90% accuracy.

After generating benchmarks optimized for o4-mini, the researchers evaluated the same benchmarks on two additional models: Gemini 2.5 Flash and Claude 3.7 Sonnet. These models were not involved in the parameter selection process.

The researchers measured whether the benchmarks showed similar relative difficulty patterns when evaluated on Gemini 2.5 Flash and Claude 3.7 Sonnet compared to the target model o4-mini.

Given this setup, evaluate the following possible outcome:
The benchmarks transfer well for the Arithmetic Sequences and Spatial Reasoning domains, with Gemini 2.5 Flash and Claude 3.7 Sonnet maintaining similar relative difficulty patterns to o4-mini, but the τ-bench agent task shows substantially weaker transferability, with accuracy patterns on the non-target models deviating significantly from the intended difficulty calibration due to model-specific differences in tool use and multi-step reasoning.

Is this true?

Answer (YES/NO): NO